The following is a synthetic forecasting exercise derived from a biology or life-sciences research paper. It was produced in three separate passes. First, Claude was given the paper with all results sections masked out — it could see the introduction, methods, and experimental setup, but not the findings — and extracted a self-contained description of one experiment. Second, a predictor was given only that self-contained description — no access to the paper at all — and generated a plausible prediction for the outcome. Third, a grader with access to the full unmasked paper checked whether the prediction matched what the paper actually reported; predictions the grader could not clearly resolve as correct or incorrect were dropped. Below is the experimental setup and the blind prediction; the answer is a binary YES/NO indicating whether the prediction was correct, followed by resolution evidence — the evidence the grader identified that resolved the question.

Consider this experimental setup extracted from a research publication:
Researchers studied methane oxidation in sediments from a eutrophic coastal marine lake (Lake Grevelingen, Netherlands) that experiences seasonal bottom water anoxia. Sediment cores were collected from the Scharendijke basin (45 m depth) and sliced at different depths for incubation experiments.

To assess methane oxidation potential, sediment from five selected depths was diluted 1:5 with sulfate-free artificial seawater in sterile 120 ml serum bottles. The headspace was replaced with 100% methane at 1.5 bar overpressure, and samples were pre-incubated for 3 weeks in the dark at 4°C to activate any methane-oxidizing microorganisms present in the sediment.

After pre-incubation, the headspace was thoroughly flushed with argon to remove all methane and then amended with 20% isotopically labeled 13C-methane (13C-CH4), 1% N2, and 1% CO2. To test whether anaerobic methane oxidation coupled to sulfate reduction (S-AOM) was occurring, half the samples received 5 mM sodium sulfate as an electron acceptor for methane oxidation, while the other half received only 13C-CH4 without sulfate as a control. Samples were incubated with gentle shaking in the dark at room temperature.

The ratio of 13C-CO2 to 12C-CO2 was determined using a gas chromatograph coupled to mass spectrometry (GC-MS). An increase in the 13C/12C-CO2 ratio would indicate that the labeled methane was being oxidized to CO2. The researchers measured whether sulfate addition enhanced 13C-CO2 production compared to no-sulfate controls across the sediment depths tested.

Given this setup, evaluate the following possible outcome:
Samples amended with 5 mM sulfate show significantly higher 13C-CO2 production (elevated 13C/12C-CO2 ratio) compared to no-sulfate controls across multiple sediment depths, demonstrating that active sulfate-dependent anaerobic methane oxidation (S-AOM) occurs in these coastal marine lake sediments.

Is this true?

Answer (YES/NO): NO